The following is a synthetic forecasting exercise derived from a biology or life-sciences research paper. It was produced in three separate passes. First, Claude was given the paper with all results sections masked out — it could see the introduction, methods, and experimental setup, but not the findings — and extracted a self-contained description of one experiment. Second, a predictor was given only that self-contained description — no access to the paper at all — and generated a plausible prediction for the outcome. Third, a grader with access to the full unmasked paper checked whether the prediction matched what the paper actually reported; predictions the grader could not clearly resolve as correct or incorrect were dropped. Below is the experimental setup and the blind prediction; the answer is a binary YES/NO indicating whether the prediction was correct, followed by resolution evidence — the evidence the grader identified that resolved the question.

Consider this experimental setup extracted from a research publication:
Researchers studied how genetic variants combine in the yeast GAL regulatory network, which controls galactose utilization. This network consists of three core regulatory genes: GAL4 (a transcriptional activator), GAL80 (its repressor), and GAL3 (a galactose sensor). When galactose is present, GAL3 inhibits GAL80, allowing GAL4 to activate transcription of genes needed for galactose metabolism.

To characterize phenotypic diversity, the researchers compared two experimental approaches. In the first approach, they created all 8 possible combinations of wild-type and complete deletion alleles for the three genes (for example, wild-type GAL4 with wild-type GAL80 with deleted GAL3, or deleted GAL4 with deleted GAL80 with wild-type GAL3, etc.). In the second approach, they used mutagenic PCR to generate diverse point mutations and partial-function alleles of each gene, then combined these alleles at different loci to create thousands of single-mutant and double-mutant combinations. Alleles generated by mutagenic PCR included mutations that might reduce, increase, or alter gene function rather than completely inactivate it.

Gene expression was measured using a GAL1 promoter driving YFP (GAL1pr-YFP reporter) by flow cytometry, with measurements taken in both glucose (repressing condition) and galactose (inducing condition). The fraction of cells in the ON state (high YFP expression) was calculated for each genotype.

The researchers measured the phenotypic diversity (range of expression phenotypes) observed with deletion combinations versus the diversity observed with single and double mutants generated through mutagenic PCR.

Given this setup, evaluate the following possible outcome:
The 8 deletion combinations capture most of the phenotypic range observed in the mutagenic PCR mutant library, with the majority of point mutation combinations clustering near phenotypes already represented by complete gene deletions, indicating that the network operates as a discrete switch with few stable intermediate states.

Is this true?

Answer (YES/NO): YES